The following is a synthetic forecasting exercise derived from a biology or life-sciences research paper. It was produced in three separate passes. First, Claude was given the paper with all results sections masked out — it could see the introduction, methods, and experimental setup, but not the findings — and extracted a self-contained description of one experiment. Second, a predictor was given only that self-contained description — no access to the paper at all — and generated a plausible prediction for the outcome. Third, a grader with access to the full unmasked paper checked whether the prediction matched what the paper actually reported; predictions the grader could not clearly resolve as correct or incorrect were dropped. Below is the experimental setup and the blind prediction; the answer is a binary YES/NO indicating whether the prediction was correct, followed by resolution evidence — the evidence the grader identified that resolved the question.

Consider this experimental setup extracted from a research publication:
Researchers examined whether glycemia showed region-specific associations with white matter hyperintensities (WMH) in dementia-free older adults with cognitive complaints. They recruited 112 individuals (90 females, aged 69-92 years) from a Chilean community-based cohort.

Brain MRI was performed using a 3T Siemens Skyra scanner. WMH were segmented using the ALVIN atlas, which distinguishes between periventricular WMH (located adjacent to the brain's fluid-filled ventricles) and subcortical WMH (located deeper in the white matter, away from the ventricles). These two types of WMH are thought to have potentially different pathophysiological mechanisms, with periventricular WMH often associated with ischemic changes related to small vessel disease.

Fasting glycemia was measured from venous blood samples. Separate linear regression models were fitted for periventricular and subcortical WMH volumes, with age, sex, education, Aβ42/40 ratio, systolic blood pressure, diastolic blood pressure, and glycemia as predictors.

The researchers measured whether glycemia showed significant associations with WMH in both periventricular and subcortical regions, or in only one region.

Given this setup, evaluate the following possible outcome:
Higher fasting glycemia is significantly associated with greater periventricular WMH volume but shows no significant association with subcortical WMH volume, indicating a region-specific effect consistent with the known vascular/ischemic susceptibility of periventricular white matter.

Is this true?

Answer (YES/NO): NO